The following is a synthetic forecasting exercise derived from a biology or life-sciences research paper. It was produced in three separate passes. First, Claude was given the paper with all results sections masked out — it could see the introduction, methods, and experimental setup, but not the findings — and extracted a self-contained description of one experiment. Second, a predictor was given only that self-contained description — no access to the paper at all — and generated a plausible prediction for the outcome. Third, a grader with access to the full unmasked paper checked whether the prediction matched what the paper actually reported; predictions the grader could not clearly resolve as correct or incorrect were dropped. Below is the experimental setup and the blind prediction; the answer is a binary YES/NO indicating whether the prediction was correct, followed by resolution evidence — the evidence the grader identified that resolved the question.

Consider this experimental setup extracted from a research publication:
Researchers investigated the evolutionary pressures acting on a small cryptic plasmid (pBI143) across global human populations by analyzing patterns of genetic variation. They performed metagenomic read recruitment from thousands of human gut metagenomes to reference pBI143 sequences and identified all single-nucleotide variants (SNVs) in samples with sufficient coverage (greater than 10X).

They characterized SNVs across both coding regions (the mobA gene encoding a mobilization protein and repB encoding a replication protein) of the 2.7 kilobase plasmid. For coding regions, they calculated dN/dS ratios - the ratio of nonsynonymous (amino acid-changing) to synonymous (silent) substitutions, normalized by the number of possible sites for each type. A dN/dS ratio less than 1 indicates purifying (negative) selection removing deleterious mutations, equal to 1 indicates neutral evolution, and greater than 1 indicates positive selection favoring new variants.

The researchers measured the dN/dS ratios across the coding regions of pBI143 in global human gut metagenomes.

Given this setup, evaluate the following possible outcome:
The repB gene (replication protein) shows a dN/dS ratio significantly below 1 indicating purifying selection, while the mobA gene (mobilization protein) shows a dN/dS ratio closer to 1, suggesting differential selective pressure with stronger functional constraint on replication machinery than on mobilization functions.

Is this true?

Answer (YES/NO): NO